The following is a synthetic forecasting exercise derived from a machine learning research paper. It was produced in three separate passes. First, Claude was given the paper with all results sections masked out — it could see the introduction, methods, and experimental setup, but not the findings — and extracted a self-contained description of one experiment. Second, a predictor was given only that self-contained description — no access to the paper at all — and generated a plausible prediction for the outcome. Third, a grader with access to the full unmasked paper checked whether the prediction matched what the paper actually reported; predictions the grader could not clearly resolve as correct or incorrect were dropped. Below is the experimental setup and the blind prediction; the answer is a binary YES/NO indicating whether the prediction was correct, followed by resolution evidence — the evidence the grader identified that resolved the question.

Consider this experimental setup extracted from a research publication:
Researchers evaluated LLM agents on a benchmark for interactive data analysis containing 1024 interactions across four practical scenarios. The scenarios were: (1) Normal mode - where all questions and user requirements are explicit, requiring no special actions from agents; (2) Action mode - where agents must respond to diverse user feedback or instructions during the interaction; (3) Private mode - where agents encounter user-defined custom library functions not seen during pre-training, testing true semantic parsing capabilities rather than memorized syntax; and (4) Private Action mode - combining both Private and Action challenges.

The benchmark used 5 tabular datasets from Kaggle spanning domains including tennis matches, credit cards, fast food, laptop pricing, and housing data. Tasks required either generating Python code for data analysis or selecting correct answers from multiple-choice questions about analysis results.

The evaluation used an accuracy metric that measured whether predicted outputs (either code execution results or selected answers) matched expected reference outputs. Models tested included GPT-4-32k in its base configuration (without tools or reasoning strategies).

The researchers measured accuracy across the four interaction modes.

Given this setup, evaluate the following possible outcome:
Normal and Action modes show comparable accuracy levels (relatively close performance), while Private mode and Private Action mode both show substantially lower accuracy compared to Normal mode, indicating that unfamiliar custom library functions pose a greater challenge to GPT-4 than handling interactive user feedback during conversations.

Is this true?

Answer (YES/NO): YES